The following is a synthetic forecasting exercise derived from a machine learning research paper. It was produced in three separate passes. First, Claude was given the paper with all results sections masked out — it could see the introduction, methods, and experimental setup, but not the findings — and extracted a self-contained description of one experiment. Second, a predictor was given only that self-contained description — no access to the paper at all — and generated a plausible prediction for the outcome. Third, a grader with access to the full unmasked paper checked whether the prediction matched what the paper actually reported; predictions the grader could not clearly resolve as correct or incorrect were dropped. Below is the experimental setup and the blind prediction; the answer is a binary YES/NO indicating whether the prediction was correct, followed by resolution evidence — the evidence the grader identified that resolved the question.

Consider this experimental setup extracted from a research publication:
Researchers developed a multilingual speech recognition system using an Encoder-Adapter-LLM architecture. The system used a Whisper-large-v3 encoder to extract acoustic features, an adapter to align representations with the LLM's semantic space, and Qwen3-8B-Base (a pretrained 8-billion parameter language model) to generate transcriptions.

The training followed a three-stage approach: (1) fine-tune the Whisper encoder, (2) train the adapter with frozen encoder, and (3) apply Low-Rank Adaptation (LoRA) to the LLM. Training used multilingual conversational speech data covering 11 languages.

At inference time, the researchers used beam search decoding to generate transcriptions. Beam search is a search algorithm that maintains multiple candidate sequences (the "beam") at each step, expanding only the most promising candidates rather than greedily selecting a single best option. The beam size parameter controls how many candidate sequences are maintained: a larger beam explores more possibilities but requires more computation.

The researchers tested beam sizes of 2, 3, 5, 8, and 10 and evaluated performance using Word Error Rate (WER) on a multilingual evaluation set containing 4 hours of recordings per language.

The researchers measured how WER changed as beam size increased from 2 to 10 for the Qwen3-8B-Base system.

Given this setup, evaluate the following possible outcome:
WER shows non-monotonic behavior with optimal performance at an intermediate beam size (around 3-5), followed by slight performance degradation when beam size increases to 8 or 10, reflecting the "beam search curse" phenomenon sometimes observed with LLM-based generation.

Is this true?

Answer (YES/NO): NO